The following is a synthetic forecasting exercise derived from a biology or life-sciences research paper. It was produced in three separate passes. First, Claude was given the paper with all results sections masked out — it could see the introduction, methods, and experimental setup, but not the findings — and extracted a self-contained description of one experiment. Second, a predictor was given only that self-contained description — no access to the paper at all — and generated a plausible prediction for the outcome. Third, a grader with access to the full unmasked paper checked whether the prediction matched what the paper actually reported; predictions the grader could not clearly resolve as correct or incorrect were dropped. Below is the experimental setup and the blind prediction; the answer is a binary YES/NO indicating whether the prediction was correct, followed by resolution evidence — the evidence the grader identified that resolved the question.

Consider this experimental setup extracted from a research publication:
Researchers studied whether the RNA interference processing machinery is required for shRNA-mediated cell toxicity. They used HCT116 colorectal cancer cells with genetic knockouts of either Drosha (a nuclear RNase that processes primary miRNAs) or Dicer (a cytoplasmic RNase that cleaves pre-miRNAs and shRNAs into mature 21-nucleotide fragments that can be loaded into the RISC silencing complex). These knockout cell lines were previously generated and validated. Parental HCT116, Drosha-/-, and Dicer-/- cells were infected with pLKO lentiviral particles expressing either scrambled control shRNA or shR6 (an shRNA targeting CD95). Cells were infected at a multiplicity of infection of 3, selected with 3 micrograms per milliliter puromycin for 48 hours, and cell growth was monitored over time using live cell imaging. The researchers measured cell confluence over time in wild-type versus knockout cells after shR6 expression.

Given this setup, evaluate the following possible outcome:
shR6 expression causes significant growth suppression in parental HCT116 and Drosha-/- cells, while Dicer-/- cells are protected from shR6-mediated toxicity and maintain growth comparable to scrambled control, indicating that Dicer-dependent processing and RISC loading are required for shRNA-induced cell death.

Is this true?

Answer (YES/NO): YES